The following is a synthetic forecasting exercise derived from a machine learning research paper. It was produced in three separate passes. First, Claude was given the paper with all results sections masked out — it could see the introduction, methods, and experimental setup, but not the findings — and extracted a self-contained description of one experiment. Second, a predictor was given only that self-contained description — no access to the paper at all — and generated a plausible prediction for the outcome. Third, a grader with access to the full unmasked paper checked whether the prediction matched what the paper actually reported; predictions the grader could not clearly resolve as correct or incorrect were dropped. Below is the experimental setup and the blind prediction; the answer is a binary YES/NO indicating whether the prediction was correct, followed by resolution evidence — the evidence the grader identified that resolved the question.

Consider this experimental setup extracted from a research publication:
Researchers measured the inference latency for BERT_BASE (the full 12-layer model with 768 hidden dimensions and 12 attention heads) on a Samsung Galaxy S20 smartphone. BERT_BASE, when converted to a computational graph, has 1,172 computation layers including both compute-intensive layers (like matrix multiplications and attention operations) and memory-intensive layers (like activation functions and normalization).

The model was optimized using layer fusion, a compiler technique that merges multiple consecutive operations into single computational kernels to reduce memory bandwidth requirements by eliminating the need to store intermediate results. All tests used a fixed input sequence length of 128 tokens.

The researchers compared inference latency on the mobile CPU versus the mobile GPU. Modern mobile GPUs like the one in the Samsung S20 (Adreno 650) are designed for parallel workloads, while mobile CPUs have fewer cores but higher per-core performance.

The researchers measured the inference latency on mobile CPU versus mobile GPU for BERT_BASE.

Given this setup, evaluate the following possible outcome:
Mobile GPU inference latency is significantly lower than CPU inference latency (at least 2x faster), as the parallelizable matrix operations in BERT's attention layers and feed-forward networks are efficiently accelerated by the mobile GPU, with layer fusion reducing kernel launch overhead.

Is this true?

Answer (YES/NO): NO